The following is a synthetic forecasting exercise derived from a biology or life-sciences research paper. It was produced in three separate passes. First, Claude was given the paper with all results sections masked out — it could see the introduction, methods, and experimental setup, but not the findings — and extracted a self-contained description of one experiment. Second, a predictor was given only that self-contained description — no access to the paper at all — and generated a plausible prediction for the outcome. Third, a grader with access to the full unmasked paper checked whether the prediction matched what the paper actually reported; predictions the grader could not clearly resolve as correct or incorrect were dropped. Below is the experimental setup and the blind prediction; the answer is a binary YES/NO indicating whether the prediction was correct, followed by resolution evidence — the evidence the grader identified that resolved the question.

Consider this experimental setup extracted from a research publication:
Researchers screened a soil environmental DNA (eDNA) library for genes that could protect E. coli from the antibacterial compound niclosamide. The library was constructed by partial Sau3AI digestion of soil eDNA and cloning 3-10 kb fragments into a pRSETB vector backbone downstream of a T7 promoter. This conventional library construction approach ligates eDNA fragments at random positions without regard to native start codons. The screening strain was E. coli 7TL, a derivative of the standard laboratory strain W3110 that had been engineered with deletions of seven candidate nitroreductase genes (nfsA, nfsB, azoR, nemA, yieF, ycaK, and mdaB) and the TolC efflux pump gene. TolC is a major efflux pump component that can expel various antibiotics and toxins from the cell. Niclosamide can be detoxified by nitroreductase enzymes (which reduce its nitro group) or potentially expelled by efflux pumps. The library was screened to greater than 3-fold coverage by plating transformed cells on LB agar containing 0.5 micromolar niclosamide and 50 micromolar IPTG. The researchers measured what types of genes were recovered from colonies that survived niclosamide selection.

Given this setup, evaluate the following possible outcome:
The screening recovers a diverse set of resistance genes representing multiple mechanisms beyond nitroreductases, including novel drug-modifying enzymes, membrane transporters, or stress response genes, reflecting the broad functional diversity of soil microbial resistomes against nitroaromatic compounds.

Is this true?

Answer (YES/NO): NO